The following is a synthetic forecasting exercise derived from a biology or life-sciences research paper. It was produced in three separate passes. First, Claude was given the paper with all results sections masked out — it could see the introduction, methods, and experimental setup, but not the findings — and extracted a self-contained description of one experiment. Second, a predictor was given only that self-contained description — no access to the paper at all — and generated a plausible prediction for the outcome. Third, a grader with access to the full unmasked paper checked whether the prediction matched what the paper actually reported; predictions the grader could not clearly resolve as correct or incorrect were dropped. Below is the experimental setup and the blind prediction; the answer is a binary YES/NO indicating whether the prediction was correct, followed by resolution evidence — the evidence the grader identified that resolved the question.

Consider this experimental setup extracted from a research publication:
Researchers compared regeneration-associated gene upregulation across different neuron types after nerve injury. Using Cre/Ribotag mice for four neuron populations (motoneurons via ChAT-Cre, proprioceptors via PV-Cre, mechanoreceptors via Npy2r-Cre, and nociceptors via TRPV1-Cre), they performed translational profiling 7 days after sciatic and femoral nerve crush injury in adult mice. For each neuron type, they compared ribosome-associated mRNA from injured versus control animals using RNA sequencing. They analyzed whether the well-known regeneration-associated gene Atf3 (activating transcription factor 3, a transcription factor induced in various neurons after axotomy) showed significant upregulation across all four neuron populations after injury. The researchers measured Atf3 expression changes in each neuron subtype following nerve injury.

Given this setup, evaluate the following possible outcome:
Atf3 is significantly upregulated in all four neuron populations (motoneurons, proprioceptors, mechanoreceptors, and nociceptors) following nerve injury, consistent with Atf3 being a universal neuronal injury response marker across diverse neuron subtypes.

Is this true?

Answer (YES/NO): YES